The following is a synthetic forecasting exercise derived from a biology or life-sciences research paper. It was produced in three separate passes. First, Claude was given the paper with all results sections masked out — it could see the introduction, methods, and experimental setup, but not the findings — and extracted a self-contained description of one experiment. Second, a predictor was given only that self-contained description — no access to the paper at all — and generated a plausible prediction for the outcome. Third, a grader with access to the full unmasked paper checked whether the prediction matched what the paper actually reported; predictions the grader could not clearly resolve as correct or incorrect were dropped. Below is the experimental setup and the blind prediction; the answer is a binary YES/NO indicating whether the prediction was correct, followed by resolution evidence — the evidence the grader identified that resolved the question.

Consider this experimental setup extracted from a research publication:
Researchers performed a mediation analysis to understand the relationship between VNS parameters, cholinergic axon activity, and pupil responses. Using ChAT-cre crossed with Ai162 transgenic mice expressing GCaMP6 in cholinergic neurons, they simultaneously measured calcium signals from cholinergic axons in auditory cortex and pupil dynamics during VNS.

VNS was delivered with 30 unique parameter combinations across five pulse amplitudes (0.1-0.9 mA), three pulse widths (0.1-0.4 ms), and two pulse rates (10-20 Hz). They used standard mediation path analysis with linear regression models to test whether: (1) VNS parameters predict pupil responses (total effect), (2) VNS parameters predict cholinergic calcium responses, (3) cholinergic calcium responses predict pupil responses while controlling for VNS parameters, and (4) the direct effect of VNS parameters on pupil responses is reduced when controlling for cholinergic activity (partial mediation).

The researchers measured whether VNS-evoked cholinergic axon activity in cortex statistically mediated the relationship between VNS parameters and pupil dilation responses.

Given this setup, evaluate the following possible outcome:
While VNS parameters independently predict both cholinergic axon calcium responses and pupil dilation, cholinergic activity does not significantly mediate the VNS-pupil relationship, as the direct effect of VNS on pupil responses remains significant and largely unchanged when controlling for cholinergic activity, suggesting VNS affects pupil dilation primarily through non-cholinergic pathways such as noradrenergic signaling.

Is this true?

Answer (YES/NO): NO